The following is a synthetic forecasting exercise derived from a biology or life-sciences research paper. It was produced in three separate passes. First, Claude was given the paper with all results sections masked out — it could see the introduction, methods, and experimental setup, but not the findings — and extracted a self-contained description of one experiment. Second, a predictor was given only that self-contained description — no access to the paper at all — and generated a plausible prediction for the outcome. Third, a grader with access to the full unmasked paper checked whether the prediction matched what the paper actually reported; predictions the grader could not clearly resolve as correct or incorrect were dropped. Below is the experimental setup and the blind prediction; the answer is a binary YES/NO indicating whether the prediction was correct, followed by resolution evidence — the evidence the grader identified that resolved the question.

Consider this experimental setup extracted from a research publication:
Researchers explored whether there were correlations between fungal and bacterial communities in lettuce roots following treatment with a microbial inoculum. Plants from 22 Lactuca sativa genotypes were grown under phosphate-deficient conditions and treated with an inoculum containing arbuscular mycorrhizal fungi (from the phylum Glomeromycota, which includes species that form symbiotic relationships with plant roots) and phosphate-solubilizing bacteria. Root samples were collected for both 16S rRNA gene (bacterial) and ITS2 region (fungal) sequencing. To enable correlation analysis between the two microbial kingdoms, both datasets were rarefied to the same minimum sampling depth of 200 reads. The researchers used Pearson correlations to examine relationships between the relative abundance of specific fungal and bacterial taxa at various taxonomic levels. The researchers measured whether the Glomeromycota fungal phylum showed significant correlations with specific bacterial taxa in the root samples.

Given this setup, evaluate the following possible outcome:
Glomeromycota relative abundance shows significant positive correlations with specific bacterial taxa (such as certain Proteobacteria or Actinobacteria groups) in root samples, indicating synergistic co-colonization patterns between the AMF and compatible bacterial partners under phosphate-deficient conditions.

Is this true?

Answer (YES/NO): YES